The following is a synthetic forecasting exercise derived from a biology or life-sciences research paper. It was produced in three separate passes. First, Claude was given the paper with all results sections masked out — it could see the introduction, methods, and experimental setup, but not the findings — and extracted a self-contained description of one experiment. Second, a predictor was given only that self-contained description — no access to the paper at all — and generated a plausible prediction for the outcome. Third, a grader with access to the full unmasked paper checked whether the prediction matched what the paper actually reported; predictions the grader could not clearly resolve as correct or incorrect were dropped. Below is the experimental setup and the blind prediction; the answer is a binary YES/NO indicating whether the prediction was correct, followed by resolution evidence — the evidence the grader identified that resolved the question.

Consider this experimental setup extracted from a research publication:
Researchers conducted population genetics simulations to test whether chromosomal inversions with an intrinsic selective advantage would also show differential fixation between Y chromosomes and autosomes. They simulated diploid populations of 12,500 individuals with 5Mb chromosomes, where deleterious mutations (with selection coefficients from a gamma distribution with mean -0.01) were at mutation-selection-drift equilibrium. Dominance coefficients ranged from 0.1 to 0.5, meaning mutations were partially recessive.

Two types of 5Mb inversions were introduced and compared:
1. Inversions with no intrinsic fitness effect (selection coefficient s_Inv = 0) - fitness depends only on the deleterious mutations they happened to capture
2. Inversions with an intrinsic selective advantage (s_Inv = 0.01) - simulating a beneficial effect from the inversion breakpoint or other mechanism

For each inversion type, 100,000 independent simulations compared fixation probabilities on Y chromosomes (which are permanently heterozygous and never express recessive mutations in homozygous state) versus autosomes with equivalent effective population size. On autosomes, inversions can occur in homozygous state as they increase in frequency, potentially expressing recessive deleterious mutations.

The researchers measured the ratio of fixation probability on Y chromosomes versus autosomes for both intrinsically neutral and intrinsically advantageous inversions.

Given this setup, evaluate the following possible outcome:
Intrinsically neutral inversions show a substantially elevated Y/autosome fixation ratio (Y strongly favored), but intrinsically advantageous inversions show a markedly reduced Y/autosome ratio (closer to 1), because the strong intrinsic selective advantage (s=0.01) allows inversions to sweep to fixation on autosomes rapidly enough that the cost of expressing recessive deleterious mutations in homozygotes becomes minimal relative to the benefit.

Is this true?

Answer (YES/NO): YES